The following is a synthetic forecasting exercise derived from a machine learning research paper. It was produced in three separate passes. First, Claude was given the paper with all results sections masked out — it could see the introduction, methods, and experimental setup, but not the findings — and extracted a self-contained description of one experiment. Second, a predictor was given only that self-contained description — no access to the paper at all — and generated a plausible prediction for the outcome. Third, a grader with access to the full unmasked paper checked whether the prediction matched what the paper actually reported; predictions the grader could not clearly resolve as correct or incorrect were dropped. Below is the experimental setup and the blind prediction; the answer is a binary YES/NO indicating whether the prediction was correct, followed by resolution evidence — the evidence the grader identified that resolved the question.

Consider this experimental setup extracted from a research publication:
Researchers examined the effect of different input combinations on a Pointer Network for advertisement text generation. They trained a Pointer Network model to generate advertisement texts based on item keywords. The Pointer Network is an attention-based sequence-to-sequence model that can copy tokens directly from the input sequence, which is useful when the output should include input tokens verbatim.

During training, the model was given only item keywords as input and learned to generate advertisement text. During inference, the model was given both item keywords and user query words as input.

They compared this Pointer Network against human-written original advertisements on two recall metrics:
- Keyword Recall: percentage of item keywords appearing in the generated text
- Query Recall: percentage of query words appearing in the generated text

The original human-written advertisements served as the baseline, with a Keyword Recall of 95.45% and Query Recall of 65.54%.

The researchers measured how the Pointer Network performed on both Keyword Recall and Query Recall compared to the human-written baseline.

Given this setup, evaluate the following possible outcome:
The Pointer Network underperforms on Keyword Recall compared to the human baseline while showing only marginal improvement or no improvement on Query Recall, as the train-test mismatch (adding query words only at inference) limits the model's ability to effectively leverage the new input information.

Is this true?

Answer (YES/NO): NO